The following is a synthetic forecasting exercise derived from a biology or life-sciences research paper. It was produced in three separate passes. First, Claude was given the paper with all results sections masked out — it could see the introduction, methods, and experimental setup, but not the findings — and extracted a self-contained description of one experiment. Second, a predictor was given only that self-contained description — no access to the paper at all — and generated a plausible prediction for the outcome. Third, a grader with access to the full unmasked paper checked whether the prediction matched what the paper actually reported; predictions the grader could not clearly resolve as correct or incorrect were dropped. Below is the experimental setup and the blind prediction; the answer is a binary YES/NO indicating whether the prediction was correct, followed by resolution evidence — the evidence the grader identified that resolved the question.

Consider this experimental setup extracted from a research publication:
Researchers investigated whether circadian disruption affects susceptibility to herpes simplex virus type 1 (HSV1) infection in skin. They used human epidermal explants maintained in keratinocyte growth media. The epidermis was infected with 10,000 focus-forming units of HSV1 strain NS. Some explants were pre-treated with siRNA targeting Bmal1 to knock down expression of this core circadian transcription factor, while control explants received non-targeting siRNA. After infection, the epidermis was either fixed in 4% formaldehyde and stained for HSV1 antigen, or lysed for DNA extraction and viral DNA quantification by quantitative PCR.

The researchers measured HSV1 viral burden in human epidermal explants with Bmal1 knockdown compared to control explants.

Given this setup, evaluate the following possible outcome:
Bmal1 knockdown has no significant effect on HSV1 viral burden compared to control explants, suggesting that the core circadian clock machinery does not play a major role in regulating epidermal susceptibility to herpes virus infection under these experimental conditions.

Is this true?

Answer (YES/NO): NO